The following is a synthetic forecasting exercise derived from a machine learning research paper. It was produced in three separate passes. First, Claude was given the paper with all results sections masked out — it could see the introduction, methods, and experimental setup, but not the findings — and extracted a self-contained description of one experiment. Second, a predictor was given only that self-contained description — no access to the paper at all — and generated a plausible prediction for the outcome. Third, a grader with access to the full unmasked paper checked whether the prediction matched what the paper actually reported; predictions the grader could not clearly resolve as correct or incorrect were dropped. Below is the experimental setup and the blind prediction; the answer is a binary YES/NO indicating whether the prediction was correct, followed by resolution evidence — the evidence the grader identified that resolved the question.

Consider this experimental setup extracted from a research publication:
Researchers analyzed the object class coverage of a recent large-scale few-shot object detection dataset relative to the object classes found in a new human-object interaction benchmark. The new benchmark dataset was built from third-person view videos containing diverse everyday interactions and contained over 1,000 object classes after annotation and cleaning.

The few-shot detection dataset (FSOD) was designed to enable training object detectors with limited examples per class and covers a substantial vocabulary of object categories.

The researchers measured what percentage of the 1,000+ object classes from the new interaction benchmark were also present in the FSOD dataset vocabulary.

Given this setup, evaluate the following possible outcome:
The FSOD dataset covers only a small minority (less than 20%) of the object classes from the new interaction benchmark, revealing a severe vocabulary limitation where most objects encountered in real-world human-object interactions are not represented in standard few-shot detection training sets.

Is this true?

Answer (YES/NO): NO